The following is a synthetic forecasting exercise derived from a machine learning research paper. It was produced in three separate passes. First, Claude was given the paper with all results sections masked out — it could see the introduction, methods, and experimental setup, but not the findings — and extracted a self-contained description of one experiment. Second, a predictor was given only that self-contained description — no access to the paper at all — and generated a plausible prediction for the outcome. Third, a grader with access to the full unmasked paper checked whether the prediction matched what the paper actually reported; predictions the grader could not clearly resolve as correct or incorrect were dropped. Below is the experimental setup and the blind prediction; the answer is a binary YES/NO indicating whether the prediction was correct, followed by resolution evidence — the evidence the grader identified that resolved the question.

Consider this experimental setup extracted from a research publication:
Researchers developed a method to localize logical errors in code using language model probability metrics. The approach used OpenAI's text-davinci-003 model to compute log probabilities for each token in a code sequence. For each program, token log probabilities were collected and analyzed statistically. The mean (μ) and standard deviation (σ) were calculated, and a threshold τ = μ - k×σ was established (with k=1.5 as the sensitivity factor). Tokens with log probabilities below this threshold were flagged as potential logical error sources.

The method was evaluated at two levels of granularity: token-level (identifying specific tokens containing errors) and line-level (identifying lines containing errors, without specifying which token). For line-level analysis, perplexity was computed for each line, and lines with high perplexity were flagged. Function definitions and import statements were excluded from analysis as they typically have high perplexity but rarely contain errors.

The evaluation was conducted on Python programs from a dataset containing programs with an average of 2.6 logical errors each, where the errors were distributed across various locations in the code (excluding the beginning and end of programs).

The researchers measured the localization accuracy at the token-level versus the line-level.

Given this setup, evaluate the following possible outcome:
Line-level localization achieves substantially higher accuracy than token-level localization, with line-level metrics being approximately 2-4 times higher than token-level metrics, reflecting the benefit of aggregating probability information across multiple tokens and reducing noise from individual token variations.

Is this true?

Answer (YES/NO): NO